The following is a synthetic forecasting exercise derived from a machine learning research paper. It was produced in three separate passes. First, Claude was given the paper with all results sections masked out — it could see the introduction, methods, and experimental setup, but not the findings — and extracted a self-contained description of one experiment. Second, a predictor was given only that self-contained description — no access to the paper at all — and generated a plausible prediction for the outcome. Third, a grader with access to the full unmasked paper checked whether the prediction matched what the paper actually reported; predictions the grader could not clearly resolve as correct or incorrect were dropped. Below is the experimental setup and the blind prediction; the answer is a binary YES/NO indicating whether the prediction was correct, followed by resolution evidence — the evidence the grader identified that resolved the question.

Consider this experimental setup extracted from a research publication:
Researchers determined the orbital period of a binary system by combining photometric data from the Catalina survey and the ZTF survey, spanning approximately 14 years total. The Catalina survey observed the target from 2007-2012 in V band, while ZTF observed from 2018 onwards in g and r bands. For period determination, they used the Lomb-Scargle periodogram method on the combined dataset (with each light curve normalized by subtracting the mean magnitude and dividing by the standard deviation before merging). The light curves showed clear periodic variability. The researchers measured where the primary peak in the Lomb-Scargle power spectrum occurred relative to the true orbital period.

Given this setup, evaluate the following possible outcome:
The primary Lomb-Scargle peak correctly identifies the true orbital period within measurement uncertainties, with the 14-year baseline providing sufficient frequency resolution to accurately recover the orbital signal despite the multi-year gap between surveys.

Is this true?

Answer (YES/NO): NO